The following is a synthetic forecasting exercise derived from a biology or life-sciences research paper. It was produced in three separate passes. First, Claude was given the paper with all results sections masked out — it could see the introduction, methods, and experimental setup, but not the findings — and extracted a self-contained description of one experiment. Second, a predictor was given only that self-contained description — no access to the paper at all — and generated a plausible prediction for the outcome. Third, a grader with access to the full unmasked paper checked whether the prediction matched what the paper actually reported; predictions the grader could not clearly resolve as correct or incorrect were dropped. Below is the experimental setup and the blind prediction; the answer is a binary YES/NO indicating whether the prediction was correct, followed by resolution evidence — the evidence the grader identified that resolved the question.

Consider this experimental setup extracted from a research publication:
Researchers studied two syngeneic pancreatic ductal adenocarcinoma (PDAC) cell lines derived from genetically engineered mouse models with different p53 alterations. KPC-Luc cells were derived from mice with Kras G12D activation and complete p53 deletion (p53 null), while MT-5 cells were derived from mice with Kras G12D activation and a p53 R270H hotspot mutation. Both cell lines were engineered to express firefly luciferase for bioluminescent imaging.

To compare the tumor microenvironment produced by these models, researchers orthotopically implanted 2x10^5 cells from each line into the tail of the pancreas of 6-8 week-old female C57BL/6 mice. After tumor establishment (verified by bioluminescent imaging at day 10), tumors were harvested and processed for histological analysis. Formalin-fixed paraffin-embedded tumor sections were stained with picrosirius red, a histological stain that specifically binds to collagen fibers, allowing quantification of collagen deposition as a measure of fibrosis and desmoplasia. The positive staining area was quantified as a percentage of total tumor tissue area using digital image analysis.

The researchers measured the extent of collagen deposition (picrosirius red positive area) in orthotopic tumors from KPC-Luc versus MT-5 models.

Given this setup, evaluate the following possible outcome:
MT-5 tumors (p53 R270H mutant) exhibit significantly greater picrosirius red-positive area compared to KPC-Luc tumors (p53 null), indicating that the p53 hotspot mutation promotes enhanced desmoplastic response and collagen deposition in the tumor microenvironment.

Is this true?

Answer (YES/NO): YES